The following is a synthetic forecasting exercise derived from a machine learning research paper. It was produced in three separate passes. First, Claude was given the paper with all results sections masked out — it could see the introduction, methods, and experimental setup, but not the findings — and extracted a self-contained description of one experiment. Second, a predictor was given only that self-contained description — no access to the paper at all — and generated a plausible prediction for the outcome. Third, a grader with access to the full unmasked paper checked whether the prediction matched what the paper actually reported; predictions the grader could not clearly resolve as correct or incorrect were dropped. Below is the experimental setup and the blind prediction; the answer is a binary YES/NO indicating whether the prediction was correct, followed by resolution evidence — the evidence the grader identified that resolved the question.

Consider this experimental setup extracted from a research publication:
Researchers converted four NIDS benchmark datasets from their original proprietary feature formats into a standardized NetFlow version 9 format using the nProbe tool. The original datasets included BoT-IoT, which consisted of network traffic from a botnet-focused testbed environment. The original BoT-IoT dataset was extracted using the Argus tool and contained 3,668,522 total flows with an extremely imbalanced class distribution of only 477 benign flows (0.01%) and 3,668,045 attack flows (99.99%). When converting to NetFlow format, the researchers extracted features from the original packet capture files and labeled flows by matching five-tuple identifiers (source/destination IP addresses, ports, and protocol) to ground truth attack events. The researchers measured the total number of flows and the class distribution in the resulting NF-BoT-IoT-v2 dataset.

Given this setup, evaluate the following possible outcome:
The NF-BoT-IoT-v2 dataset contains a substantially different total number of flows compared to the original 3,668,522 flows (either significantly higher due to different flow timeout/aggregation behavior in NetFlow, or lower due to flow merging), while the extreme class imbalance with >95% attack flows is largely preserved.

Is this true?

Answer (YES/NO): YES